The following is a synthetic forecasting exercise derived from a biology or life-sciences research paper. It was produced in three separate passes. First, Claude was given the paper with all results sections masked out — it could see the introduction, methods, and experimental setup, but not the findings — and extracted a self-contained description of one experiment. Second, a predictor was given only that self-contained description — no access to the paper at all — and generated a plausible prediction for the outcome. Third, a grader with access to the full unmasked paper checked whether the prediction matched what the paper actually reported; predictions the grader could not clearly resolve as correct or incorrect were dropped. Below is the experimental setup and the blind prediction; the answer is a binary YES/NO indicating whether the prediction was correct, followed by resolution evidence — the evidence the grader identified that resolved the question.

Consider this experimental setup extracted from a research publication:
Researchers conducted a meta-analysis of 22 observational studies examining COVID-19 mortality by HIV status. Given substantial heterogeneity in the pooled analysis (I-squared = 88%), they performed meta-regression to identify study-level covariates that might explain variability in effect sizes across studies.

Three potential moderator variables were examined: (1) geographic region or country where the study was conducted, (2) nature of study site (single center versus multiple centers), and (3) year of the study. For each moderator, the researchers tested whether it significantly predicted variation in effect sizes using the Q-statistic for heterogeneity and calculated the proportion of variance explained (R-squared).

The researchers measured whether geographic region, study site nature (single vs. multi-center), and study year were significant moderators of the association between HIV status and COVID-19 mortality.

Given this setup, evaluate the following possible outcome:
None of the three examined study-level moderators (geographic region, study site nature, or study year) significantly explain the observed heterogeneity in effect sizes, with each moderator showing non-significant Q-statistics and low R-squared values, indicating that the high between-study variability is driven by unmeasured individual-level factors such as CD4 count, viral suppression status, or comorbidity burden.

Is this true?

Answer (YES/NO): NO